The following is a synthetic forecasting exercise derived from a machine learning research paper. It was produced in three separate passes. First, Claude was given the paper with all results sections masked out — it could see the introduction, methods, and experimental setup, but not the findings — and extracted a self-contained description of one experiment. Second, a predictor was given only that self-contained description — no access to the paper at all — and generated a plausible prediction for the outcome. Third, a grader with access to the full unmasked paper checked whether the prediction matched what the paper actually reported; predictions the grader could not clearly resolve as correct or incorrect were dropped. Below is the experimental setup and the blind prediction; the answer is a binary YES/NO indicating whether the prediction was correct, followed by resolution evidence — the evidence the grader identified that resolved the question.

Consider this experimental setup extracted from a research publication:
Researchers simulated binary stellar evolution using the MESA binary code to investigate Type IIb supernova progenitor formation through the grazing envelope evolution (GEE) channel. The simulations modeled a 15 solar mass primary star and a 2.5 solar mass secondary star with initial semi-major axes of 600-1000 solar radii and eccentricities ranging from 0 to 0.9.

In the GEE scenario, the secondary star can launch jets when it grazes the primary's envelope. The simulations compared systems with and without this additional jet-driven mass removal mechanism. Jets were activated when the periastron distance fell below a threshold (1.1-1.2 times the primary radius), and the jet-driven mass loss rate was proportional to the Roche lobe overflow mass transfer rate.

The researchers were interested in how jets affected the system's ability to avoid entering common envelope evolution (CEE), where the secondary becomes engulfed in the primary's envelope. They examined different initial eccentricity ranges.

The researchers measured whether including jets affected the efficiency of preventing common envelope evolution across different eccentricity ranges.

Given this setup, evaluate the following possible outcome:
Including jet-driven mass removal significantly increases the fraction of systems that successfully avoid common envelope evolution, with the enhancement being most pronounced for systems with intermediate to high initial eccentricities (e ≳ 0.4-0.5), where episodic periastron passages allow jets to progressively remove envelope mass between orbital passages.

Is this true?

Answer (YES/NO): NO